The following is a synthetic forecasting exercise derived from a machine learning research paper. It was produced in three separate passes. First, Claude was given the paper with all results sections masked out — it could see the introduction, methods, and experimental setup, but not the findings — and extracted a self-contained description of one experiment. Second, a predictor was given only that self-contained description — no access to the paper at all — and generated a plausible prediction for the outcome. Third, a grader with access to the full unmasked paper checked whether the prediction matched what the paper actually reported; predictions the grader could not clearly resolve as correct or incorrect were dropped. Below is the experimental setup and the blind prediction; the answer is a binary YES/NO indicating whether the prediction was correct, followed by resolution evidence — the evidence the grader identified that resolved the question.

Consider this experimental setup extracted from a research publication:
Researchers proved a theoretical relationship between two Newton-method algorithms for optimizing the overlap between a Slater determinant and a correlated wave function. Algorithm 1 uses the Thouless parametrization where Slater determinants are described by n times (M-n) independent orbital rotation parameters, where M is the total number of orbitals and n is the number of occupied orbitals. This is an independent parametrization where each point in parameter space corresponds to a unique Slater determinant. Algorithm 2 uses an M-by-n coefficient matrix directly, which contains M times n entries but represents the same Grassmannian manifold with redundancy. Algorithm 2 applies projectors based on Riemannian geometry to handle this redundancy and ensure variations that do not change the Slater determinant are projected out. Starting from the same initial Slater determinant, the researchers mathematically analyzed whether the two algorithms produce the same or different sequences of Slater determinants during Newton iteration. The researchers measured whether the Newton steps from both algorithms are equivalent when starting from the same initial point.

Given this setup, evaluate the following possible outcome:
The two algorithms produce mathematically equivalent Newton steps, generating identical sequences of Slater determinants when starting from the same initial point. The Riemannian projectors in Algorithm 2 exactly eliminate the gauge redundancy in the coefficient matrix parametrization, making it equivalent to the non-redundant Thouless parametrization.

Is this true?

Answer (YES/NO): YES